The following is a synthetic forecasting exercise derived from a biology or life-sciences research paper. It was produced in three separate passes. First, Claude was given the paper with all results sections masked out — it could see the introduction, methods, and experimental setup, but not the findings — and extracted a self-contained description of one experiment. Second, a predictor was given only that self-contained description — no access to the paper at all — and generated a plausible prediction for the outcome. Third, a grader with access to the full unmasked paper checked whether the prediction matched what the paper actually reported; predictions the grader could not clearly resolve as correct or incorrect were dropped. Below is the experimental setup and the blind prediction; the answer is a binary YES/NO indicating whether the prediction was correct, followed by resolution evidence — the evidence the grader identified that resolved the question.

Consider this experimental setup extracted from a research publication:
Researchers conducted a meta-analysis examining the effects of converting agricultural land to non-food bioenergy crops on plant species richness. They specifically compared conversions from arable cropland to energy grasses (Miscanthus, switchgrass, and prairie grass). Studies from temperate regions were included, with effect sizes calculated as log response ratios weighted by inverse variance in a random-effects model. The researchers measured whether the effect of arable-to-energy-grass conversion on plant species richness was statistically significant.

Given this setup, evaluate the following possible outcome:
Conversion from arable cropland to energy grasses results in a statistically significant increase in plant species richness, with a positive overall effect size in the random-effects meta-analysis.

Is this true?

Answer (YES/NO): NO